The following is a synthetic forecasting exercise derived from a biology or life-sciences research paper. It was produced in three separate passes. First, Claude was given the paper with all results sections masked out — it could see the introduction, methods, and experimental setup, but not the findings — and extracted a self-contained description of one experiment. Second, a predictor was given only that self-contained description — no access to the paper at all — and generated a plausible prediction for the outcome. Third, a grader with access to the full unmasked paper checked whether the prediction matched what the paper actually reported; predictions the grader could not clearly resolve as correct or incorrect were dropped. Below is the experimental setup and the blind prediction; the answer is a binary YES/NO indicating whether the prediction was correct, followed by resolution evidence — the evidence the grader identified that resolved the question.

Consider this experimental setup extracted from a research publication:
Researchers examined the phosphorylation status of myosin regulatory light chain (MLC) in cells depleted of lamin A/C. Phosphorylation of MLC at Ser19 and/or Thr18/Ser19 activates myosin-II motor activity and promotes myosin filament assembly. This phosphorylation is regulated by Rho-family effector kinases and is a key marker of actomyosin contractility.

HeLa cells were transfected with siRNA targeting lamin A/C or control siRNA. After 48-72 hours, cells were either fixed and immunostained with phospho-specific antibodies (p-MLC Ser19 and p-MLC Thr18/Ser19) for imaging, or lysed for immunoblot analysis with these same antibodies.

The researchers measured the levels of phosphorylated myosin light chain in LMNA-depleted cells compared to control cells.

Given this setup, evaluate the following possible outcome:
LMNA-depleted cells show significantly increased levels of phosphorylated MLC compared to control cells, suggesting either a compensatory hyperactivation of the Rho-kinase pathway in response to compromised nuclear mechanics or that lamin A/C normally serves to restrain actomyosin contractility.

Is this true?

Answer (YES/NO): NO